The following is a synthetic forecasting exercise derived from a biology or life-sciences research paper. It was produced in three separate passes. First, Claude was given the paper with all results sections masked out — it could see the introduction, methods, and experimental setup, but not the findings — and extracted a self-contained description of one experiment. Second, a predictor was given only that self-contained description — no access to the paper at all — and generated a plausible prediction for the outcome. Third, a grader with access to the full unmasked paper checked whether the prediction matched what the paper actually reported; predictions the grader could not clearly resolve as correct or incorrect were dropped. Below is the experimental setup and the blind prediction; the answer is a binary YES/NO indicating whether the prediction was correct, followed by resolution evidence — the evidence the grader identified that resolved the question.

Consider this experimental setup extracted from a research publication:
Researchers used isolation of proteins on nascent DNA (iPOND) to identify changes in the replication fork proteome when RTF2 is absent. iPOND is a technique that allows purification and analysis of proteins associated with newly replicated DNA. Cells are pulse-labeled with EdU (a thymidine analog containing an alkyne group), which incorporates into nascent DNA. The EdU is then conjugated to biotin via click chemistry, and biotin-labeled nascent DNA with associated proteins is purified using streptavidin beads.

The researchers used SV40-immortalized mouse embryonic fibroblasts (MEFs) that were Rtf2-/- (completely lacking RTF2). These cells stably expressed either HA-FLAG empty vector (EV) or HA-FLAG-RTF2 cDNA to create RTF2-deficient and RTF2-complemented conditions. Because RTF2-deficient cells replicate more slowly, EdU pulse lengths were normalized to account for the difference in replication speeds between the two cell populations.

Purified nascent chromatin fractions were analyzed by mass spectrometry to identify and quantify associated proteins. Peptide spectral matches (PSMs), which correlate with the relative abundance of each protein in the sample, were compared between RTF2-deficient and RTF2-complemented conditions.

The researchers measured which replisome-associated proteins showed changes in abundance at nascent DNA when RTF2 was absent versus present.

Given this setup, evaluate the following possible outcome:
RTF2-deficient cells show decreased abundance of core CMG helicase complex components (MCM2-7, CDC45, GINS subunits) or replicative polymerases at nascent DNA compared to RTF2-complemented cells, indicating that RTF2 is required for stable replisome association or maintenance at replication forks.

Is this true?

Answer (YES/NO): NO